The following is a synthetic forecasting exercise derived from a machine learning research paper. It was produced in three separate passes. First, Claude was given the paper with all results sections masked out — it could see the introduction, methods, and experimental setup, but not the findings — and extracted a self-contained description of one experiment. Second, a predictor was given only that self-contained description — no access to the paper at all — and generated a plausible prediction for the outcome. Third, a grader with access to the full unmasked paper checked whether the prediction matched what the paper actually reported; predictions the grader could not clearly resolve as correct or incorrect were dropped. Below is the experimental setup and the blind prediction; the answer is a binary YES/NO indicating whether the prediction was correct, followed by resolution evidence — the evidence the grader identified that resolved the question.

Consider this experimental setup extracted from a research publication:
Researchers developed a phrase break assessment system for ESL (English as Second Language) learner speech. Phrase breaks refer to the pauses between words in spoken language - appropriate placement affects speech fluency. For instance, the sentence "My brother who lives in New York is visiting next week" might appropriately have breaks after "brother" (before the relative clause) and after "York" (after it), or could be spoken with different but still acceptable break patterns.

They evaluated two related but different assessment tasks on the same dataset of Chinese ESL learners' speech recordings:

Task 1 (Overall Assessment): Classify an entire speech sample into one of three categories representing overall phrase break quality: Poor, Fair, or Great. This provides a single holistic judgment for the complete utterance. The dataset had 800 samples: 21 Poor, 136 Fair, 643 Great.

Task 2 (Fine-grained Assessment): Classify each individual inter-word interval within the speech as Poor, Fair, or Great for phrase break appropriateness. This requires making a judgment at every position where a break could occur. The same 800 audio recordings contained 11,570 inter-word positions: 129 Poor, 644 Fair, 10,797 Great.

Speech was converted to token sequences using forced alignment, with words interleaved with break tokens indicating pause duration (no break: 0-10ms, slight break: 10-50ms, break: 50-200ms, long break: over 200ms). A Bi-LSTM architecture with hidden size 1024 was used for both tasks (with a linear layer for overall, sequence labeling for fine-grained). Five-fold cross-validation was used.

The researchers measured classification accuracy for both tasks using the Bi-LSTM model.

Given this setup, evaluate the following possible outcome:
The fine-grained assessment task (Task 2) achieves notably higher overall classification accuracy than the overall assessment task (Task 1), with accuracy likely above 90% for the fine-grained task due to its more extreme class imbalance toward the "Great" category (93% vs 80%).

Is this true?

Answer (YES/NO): YES